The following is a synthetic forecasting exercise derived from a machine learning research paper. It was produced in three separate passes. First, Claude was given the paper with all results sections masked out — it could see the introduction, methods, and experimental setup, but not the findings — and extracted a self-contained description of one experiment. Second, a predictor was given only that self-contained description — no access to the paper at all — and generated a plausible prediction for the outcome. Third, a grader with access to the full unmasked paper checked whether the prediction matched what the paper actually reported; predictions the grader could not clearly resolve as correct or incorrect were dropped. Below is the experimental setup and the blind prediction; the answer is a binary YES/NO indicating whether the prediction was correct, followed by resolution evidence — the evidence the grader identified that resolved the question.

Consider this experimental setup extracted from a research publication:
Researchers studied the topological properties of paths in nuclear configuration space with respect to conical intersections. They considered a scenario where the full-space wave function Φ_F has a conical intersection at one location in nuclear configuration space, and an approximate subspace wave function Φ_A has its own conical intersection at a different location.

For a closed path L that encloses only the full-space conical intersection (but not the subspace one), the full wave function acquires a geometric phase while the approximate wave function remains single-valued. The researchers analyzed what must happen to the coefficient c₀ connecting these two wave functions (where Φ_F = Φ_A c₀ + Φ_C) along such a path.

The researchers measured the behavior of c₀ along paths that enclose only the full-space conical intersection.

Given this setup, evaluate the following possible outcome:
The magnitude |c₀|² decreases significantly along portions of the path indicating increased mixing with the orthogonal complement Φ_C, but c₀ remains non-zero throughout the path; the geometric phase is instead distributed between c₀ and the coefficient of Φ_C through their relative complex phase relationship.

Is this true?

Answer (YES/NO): NO